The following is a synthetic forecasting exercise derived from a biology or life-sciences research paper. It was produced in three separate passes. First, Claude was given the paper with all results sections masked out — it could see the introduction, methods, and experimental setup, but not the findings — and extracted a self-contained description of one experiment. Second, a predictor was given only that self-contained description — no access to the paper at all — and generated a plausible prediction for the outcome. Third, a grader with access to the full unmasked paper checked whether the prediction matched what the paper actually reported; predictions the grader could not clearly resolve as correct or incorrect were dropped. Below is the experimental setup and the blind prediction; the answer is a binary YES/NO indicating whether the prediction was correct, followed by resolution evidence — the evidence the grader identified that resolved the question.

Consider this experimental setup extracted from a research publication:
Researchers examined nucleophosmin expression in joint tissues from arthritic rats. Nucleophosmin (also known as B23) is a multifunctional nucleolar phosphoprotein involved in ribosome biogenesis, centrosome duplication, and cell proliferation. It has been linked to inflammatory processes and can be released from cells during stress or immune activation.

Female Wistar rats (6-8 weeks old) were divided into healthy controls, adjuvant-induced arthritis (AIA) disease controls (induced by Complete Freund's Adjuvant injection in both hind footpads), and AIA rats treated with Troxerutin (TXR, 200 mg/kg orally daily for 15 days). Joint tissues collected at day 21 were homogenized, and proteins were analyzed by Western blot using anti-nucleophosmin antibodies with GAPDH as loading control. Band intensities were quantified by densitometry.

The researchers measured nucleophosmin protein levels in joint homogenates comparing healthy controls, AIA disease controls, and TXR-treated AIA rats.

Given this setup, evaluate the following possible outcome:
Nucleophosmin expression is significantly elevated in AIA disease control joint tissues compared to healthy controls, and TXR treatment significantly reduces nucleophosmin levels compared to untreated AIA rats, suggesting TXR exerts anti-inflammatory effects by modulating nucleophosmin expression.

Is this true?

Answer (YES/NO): YES